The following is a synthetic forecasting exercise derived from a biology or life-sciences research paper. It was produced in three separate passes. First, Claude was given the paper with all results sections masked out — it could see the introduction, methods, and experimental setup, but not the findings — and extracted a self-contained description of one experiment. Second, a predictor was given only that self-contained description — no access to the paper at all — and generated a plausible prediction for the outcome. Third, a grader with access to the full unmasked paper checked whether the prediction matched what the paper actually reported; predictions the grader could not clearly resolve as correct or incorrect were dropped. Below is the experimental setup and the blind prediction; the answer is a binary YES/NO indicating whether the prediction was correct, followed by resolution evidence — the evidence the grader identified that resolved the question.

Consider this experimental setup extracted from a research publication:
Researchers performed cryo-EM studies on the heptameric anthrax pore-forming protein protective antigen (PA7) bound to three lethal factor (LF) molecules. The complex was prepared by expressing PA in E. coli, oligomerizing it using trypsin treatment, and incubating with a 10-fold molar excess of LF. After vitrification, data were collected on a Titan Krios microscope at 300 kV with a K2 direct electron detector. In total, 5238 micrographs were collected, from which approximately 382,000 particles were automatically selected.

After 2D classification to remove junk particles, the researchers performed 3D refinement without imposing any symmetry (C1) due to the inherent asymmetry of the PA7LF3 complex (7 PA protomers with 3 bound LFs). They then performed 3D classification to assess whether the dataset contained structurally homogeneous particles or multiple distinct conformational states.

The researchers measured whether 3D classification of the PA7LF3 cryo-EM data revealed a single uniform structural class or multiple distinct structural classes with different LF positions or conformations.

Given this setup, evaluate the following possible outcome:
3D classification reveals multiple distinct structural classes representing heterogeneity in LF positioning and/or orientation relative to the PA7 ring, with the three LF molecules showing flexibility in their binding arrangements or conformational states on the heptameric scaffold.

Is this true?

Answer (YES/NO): YES